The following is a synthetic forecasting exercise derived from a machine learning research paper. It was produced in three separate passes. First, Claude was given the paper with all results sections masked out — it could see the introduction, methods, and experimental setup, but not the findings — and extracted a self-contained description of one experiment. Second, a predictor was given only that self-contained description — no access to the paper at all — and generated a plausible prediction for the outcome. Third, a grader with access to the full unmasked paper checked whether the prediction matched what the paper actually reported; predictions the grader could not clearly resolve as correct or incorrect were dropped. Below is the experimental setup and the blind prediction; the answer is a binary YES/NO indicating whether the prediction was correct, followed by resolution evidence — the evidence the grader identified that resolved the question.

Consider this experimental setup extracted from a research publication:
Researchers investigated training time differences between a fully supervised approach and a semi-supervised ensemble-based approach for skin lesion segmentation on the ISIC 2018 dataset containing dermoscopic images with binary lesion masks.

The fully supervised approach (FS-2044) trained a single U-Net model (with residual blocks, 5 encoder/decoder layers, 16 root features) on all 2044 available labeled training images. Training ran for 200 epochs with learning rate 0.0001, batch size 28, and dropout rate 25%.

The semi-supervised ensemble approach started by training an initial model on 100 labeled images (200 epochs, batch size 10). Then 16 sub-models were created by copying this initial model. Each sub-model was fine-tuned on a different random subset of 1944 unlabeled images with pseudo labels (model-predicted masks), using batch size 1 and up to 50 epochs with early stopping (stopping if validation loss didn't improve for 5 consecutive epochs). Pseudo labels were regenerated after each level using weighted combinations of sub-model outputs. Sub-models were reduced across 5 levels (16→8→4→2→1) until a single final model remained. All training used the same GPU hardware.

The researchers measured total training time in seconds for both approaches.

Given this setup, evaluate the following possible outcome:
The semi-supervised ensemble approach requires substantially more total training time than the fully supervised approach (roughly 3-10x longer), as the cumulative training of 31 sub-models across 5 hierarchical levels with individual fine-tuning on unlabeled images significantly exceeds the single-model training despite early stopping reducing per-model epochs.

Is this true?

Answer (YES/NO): YES